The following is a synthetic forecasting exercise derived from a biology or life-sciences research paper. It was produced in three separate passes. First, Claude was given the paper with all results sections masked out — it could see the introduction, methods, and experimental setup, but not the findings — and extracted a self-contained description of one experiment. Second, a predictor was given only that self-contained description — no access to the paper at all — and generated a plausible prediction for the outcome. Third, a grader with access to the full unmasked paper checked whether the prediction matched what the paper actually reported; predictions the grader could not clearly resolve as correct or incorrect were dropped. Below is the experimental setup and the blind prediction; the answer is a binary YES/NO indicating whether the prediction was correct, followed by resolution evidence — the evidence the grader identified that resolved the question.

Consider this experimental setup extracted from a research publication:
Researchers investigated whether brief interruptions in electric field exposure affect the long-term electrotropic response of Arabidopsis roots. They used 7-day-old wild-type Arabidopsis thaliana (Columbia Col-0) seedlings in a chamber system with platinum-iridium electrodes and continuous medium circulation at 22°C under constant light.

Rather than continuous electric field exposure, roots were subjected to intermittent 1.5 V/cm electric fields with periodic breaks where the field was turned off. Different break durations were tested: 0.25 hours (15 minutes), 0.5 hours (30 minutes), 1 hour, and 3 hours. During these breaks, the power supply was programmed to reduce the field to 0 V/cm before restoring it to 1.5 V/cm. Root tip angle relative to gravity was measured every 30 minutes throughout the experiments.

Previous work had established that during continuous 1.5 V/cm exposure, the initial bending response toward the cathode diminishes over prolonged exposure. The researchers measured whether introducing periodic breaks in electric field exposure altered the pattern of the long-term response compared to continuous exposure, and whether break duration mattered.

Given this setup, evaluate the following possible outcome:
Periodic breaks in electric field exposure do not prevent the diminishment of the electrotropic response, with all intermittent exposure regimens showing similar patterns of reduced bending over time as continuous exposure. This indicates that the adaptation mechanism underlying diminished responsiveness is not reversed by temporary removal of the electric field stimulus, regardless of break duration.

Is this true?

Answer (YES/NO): NO